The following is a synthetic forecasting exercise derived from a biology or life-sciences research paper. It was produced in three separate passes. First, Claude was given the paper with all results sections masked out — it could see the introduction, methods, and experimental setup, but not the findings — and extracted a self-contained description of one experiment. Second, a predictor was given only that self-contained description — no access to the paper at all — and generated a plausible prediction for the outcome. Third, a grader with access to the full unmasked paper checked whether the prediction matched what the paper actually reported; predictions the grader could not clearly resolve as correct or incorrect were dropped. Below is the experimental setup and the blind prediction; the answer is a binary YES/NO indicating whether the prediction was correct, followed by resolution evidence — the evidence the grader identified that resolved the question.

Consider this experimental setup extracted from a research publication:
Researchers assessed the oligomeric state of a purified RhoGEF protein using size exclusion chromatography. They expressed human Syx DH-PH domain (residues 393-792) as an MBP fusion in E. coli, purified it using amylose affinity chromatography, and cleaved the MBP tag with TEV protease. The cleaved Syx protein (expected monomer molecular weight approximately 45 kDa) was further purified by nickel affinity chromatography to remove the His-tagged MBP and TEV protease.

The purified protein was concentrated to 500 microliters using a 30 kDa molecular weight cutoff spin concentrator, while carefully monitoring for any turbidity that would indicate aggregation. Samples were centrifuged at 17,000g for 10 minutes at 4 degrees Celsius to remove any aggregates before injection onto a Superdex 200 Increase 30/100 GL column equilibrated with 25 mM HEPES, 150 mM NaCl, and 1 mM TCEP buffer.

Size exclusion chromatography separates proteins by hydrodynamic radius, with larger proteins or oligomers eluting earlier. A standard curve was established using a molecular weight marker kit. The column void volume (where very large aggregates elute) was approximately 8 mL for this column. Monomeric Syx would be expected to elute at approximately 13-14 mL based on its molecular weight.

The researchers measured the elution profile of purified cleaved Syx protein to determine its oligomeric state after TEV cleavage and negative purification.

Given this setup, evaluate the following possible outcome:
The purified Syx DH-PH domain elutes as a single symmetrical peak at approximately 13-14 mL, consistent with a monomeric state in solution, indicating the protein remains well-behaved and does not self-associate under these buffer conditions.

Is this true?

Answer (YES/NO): NO